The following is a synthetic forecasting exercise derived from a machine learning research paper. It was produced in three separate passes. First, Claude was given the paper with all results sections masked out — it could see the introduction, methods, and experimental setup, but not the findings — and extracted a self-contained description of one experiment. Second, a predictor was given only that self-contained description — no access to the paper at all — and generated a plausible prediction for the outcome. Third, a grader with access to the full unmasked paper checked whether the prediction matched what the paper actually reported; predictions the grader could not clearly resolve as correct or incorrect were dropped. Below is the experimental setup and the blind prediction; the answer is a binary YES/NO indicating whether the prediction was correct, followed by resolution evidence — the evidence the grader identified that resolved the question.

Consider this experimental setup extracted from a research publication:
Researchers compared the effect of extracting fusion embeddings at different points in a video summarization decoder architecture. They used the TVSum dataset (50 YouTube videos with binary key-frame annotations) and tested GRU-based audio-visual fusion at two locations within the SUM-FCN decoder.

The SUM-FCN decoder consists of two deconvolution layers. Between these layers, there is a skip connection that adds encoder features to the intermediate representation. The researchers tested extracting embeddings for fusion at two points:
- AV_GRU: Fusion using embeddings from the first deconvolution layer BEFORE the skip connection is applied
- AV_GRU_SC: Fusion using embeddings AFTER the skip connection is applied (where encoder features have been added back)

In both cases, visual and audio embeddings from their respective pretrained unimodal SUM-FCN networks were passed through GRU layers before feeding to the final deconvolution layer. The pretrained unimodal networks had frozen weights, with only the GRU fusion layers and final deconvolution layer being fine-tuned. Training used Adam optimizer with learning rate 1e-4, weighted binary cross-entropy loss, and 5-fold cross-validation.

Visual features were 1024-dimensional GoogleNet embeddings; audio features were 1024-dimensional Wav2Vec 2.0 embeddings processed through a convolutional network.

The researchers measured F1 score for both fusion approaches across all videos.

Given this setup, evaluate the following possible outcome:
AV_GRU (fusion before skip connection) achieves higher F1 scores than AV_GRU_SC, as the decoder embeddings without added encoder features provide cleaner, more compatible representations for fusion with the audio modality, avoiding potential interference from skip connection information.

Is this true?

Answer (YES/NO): YES